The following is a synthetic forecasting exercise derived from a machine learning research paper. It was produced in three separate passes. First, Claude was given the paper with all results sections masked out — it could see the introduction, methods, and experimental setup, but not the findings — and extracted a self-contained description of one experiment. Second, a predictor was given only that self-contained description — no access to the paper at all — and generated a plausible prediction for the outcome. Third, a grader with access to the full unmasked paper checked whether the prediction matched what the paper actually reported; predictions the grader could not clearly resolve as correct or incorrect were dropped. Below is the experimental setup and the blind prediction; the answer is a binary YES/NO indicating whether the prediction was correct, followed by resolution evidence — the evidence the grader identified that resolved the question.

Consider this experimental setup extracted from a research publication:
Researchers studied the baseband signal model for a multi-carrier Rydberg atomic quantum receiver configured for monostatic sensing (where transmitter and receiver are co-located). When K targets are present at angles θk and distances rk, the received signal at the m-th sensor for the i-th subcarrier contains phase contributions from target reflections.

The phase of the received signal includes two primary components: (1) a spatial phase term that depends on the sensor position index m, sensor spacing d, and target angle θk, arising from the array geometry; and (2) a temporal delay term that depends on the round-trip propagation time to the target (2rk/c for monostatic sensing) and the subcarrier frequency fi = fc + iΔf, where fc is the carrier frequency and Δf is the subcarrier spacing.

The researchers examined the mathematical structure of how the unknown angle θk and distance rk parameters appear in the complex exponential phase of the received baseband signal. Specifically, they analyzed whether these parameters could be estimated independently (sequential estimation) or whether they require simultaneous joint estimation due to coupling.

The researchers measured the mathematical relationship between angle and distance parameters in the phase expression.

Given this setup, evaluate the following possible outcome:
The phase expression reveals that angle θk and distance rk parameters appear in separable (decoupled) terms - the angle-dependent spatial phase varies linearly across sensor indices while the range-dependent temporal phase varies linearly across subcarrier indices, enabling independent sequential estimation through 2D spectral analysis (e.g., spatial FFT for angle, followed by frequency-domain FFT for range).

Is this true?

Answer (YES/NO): YES